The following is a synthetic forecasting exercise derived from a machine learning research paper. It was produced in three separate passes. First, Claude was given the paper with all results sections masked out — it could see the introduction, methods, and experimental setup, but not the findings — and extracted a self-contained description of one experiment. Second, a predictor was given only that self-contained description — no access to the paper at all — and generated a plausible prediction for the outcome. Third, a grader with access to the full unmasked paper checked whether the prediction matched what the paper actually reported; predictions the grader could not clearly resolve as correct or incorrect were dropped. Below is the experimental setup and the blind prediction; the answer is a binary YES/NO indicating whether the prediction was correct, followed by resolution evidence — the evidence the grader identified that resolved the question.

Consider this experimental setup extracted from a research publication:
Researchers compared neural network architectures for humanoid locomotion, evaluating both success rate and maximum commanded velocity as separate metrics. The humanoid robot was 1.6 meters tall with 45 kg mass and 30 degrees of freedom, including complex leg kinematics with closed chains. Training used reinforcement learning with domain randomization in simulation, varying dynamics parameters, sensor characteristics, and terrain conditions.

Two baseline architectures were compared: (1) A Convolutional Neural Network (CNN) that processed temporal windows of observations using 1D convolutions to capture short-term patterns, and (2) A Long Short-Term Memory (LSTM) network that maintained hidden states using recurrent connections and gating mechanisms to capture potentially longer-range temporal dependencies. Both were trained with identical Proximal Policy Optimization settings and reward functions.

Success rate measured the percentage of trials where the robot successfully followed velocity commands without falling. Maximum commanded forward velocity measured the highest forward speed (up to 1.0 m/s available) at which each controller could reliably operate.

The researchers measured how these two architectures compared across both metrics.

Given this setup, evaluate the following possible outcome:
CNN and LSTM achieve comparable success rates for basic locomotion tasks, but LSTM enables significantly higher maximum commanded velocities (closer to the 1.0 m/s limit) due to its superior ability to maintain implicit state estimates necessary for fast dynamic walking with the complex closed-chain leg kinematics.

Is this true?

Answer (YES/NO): NO